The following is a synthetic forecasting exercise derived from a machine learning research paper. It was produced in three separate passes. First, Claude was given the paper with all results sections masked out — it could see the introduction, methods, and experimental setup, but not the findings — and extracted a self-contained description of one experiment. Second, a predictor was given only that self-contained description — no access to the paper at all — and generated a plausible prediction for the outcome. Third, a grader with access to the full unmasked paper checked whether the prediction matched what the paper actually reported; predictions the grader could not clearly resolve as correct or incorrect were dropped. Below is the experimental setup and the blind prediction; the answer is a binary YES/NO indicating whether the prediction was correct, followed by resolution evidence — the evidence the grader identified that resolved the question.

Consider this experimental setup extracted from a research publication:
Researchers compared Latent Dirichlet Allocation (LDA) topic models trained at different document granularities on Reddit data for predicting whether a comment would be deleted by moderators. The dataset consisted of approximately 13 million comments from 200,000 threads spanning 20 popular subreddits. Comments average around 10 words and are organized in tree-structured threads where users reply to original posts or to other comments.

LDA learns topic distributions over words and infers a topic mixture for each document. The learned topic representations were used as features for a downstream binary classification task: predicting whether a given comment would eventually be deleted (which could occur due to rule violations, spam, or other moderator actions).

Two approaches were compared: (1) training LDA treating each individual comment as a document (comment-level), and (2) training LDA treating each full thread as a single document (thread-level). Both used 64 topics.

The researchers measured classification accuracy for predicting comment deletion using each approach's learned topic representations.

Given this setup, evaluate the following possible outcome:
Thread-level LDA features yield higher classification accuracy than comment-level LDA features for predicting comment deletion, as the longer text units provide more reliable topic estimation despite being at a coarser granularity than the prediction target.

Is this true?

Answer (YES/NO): YES